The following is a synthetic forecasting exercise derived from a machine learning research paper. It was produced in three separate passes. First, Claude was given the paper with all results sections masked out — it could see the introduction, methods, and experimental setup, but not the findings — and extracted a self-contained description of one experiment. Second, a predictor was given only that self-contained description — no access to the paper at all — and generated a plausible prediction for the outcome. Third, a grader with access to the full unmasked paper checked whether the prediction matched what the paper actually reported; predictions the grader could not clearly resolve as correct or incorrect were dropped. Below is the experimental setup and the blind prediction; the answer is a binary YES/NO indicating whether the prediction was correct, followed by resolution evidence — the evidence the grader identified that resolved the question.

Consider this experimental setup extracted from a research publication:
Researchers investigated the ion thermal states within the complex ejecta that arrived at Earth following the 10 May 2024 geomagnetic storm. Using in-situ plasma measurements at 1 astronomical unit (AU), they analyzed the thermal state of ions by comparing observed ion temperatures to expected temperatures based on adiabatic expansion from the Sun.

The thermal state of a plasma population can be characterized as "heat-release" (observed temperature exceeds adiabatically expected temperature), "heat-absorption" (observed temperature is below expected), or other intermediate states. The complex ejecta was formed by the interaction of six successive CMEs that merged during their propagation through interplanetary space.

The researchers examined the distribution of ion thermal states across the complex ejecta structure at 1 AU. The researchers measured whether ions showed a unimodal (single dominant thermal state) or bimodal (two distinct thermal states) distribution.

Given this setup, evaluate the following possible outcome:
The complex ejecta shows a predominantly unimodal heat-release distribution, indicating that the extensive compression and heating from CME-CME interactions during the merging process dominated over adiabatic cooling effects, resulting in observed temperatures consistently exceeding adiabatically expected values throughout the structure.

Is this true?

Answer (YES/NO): NO